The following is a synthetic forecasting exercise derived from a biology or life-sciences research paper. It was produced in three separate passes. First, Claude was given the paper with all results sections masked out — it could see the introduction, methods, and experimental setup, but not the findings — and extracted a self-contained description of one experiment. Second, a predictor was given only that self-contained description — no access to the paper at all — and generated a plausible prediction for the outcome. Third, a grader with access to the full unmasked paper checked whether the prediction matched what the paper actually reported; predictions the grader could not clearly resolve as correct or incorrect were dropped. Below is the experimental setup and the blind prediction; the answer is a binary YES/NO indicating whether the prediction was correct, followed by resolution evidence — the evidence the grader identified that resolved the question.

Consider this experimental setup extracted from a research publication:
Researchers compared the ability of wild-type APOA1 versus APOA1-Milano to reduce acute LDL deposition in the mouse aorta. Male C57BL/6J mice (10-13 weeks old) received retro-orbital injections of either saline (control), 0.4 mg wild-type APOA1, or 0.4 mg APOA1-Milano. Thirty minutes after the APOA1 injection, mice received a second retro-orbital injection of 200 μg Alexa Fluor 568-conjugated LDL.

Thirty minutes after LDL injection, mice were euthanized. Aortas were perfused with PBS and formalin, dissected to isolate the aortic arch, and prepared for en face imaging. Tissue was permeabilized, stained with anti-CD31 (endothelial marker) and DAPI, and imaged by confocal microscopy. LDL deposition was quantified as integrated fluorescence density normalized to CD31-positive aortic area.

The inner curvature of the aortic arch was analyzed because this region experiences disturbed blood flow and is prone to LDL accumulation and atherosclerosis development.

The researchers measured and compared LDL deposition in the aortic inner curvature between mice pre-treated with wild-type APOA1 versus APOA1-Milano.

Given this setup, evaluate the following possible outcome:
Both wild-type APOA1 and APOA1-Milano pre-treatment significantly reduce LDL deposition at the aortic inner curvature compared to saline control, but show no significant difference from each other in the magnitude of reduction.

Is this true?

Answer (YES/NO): NO